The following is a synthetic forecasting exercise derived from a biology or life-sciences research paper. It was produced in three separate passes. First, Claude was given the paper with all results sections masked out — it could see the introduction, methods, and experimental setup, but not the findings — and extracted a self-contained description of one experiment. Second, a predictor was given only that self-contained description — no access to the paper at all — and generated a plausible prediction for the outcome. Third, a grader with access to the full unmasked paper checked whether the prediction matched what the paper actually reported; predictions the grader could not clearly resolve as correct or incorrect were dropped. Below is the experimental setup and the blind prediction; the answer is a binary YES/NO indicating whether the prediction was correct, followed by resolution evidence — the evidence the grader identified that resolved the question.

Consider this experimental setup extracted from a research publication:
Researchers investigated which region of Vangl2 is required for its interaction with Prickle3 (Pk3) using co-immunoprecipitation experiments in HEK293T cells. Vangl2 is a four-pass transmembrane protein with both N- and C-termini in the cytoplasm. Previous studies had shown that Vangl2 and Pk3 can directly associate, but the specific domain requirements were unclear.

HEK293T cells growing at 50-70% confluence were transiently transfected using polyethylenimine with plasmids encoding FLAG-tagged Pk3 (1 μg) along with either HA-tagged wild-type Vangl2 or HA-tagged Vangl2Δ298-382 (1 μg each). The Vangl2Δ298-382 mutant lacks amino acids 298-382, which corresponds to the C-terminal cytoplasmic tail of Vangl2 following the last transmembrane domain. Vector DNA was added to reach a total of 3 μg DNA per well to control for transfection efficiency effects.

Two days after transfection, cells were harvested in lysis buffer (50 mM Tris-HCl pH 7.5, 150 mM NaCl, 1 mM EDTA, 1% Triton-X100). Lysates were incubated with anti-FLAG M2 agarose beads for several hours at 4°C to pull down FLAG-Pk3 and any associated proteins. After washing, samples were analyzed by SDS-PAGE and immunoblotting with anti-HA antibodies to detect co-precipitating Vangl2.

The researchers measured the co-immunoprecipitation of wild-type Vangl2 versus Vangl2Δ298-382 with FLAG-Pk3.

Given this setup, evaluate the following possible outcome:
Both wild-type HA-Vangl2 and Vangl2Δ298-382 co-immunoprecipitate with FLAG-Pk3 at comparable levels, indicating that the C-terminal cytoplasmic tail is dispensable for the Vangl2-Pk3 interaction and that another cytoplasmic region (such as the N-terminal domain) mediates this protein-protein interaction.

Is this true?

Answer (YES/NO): NO